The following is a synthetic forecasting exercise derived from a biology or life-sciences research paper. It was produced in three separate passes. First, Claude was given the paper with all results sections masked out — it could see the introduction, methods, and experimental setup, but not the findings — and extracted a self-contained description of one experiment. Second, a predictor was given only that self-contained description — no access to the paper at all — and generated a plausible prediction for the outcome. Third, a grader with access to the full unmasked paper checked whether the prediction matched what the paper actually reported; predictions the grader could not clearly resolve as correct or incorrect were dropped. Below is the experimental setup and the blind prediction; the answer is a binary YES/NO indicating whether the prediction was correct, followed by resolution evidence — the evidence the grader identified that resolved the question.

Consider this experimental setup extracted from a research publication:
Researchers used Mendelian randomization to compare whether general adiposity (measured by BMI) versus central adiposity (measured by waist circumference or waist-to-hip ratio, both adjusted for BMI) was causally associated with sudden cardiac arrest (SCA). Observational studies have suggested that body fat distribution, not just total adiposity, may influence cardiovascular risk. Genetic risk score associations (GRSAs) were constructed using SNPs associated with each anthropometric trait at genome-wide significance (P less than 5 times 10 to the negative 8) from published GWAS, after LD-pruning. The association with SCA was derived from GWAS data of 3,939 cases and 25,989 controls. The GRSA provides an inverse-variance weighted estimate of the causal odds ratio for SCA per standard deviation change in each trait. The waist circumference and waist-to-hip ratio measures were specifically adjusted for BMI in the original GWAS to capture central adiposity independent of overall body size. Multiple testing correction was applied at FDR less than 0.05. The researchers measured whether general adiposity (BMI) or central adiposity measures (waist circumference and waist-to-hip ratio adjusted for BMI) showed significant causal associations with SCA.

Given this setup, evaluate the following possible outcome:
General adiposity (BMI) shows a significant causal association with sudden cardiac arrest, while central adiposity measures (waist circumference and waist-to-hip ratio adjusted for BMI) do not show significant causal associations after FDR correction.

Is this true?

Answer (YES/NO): YES